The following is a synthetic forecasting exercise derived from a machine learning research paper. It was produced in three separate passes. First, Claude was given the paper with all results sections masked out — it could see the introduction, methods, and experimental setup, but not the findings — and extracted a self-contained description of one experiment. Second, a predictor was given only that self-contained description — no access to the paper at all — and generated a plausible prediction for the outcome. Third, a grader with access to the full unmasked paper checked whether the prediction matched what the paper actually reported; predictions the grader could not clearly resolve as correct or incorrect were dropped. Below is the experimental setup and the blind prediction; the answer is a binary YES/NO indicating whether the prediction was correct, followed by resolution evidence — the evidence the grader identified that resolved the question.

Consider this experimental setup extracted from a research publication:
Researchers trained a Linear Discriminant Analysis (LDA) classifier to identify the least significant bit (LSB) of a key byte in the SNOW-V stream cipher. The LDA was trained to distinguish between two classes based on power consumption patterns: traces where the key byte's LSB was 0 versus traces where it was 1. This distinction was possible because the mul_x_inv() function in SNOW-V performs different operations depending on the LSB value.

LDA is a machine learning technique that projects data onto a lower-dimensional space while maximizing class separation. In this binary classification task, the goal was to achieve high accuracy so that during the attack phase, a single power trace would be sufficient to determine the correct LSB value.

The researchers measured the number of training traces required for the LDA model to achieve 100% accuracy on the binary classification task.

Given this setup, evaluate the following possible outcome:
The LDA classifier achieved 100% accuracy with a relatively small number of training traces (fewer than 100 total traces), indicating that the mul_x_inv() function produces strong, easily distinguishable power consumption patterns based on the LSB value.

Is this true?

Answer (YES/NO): NO